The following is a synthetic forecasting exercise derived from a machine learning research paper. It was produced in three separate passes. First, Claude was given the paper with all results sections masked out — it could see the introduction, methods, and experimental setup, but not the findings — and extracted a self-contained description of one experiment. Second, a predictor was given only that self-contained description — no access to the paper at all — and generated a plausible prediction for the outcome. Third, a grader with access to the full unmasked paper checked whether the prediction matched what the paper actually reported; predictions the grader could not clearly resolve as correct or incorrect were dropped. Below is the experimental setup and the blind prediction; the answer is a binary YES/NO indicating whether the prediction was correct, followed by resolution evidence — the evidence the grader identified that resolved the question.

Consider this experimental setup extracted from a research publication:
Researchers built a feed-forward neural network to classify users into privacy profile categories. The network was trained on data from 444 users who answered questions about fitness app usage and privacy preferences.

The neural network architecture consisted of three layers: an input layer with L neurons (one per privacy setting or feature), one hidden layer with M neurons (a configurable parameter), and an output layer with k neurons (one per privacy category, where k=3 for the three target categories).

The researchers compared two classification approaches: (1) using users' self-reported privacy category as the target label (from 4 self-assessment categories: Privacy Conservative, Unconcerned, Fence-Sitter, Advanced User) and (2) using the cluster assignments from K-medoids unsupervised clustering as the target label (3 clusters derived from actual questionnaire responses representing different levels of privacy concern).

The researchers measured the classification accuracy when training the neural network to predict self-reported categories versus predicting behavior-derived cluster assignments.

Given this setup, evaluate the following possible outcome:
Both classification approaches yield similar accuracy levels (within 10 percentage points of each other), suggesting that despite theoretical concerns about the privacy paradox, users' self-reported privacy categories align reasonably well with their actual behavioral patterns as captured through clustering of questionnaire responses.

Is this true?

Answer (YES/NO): NO